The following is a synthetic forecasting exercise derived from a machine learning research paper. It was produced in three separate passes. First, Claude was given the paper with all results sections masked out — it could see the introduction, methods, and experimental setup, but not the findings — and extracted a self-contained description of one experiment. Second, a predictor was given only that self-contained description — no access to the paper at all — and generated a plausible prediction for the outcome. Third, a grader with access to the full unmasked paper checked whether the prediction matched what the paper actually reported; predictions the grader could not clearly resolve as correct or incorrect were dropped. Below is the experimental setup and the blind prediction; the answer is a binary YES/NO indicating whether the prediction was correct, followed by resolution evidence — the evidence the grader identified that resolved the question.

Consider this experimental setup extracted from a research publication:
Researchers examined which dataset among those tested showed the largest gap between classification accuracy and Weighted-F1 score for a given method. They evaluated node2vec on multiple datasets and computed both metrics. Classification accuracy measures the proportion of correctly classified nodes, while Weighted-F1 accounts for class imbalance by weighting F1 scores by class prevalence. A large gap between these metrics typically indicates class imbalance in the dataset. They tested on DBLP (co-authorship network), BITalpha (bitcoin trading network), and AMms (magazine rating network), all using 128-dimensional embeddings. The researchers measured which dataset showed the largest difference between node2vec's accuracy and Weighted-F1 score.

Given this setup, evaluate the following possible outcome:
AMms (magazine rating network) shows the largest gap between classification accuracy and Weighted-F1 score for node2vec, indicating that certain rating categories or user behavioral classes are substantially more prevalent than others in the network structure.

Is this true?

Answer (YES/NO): YES